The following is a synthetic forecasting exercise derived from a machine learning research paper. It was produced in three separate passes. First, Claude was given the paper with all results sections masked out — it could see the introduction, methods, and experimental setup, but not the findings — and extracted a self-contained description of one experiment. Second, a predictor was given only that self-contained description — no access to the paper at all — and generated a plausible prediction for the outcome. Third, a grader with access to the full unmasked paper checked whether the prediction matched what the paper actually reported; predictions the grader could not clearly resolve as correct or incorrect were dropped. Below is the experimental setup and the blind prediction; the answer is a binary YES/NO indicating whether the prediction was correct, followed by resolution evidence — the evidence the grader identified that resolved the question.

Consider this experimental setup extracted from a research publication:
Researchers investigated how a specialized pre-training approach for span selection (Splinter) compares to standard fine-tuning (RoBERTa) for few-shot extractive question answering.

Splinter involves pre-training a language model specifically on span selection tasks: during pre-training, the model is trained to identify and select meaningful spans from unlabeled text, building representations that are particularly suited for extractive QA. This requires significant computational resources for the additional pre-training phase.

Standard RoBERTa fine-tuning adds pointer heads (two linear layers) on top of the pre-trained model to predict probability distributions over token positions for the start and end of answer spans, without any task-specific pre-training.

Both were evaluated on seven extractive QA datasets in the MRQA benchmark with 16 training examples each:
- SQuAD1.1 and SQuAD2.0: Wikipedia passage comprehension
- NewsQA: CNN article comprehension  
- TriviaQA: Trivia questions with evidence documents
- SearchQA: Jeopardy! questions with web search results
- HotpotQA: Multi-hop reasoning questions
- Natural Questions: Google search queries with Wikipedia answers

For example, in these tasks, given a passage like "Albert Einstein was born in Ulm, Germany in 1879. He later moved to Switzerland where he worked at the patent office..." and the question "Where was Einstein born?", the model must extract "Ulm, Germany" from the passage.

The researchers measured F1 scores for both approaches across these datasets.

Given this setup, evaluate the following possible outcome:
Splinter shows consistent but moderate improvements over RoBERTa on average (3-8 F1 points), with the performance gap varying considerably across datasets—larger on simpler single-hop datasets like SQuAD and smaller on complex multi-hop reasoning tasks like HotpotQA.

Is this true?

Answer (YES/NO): NO